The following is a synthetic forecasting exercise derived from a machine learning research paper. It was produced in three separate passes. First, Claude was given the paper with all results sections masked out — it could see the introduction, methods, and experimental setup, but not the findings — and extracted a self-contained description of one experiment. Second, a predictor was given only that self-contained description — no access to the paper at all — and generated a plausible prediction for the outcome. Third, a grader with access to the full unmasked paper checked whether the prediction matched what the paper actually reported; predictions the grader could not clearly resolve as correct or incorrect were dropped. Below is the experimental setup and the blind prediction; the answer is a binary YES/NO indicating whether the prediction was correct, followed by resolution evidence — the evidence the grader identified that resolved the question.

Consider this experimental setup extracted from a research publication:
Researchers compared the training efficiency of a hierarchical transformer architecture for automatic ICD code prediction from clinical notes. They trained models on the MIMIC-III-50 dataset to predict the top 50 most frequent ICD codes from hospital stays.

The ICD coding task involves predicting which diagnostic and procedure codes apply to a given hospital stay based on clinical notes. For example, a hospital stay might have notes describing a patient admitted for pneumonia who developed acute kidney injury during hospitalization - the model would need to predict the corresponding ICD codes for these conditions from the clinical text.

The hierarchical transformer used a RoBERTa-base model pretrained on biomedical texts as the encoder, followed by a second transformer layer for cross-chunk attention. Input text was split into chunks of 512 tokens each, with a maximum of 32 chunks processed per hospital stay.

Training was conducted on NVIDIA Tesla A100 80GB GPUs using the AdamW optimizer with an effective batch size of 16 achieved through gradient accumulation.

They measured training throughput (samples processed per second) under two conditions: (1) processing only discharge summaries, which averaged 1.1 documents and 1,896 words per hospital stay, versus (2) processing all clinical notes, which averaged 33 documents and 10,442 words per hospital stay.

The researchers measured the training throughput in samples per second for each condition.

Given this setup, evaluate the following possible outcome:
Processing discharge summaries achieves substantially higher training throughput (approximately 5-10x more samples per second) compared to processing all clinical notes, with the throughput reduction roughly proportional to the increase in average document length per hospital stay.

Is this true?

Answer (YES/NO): NO